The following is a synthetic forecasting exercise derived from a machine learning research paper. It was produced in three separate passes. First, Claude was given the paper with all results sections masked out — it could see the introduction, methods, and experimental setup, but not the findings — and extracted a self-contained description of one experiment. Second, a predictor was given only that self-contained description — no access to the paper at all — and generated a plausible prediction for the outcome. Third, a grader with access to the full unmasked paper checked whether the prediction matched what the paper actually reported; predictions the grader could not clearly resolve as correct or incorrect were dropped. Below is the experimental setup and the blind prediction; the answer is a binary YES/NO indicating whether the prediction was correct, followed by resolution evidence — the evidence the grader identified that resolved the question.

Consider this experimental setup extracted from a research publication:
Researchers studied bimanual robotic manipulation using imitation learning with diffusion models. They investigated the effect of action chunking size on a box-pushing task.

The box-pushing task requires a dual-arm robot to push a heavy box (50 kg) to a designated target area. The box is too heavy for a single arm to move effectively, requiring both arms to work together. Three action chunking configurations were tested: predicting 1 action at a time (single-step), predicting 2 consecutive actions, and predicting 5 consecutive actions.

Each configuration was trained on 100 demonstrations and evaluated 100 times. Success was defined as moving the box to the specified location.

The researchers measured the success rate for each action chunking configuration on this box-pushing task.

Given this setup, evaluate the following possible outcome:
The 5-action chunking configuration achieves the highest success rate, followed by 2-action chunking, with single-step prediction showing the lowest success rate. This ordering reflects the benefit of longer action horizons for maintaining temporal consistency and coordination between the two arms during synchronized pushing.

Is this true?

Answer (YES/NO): NO